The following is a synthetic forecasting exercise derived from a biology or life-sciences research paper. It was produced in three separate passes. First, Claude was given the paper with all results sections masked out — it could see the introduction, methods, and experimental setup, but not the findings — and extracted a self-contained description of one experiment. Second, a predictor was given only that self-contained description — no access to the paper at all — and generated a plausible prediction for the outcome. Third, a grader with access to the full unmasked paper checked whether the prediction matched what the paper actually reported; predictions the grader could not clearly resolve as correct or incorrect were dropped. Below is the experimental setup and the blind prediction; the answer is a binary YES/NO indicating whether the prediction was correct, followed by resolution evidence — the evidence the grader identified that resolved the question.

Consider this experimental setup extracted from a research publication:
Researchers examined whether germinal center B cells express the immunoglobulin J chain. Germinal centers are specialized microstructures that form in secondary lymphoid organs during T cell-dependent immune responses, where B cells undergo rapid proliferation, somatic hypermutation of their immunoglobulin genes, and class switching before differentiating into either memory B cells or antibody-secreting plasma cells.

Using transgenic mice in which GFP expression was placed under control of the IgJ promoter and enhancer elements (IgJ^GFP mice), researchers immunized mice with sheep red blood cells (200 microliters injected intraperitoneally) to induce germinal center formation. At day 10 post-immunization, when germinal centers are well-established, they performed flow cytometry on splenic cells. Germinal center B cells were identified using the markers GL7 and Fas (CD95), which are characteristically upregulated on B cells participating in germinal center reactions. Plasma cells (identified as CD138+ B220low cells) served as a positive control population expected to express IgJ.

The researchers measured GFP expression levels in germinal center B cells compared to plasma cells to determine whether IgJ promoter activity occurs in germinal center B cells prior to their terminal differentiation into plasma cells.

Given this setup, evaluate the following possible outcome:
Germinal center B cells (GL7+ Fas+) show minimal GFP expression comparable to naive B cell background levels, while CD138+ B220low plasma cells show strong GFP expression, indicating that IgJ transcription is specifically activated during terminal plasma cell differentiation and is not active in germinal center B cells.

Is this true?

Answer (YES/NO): NO